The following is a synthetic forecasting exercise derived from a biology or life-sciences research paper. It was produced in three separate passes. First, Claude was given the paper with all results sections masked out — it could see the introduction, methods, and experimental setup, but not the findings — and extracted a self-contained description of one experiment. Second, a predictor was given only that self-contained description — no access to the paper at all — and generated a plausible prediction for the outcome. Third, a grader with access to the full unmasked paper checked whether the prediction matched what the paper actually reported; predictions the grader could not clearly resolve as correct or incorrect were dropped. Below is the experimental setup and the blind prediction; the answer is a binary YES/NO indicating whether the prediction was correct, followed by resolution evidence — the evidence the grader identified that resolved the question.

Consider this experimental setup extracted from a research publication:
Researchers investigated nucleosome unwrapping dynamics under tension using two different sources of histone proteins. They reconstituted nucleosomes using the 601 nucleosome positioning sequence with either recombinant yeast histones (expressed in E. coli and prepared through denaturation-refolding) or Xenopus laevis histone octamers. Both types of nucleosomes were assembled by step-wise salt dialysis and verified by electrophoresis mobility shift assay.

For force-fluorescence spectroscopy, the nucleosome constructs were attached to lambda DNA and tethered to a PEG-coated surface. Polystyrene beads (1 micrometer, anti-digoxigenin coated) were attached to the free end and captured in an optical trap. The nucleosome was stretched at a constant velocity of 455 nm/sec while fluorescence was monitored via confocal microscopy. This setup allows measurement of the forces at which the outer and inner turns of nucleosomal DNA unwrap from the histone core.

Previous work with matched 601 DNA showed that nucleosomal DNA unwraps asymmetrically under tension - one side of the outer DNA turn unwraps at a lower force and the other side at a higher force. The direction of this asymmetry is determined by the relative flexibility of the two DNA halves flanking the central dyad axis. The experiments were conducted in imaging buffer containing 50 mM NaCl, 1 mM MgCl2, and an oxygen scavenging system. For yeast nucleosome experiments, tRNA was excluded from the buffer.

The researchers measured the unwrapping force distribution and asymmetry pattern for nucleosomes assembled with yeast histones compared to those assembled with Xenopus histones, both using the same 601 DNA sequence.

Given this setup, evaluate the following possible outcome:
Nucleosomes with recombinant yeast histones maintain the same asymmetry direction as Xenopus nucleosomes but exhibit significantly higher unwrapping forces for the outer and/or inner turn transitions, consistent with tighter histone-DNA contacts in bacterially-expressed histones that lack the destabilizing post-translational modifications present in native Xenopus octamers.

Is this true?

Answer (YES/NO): NO